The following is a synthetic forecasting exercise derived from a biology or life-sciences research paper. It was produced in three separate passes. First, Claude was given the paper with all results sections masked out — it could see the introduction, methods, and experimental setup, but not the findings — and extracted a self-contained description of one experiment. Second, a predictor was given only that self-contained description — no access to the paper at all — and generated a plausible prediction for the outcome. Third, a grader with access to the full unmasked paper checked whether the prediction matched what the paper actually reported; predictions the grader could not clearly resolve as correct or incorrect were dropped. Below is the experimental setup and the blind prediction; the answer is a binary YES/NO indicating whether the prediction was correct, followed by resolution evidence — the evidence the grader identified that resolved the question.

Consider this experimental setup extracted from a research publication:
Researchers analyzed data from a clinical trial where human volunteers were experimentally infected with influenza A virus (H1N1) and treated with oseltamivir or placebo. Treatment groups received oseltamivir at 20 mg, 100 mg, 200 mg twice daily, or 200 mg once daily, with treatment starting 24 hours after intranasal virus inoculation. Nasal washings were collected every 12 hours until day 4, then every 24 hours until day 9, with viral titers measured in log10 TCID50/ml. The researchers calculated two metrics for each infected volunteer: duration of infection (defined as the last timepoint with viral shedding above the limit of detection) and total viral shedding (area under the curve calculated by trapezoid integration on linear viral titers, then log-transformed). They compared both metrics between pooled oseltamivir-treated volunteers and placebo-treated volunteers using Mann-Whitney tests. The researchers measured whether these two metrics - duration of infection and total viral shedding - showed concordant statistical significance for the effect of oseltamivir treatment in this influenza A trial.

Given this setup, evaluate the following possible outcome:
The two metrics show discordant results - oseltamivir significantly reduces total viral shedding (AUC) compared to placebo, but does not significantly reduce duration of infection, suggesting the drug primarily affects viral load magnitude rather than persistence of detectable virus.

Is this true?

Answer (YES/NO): NO